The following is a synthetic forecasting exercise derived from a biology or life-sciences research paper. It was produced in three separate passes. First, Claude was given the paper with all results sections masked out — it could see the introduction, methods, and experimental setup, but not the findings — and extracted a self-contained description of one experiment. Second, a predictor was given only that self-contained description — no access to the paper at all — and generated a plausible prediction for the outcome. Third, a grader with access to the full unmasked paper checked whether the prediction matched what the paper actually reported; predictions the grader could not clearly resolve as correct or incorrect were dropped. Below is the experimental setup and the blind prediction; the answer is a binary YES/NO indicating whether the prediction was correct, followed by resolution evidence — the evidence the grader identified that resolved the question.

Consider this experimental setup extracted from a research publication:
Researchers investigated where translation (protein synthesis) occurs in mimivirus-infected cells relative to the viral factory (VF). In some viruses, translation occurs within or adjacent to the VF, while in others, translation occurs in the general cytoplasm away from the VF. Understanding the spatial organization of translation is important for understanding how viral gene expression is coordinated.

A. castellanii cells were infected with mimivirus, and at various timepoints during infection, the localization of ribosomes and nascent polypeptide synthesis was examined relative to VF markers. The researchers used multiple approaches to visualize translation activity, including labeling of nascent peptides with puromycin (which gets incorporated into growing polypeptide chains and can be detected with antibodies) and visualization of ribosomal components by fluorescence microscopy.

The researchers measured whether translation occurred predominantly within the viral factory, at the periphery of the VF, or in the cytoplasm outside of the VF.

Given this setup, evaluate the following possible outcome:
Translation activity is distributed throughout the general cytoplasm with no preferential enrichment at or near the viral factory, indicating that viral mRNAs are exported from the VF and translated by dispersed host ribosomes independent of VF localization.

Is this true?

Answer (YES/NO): YES